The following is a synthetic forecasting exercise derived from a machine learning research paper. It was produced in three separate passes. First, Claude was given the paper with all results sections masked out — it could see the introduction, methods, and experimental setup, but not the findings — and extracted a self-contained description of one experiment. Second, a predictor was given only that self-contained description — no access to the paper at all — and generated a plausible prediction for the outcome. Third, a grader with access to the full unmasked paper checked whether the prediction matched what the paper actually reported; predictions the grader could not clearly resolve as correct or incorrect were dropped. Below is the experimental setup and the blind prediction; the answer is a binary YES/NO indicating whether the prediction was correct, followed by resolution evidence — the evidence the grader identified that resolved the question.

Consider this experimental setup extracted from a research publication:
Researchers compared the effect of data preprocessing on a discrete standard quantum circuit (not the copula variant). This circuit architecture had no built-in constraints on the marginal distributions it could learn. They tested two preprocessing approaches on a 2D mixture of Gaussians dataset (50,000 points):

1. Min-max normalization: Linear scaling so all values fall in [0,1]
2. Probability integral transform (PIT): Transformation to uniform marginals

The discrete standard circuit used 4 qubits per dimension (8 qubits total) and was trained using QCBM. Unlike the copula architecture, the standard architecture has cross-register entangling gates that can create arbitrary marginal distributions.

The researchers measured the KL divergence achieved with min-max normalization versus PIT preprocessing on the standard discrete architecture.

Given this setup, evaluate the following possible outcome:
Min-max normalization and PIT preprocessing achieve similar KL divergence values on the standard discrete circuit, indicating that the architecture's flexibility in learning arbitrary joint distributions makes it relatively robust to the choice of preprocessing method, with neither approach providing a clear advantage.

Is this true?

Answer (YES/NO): NO